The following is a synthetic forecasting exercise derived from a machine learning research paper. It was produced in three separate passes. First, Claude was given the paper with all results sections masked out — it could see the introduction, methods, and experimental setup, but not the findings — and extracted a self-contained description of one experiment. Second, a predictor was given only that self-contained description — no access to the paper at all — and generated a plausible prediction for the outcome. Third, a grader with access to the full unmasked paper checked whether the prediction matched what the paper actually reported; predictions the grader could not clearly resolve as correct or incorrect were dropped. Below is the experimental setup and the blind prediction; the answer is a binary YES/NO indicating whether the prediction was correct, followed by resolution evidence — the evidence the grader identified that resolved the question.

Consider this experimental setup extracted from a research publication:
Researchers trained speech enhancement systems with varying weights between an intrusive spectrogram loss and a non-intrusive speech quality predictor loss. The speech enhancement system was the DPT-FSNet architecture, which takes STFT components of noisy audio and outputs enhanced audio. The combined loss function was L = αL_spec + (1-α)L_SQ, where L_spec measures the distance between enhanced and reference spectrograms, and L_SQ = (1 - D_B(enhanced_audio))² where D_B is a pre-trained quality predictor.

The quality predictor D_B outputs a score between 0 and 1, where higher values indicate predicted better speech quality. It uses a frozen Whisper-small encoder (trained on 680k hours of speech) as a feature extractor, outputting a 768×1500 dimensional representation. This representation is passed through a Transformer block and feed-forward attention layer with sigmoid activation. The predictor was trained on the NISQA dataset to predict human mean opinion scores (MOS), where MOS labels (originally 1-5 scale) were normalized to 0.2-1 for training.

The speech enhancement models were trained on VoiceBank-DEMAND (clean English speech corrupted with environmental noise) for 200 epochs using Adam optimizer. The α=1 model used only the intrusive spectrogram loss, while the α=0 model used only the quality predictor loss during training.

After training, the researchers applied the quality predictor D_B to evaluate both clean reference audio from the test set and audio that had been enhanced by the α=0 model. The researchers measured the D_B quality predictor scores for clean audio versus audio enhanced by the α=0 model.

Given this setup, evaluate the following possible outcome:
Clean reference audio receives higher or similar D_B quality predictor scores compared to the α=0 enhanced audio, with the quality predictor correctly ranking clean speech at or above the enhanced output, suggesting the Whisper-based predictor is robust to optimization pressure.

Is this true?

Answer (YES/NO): NO